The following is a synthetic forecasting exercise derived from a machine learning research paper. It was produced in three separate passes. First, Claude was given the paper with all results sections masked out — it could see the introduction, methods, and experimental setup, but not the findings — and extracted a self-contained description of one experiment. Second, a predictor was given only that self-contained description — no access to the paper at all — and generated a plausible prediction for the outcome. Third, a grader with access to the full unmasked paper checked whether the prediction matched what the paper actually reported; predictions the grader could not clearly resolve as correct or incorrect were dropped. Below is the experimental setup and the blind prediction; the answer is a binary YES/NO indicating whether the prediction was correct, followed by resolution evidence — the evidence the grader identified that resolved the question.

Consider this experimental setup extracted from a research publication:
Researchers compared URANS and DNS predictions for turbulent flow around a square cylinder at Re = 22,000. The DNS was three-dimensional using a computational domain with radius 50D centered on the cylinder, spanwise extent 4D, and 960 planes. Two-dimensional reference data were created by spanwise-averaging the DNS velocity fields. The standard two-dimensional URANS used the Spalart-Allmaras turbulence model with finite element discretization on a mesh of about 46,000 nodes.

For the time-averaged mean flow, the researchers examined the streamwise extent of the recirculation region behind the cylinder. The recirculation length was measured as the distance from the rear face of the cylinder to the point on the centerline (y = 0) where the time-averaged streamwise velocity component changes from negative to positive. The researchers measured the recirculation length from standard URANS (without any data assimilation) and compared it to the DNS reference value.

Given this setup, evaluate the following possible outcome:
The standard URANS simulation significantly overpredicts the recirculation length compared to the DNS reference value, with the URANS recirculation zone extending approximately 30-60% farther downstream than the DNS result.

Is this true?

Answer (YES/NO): NO